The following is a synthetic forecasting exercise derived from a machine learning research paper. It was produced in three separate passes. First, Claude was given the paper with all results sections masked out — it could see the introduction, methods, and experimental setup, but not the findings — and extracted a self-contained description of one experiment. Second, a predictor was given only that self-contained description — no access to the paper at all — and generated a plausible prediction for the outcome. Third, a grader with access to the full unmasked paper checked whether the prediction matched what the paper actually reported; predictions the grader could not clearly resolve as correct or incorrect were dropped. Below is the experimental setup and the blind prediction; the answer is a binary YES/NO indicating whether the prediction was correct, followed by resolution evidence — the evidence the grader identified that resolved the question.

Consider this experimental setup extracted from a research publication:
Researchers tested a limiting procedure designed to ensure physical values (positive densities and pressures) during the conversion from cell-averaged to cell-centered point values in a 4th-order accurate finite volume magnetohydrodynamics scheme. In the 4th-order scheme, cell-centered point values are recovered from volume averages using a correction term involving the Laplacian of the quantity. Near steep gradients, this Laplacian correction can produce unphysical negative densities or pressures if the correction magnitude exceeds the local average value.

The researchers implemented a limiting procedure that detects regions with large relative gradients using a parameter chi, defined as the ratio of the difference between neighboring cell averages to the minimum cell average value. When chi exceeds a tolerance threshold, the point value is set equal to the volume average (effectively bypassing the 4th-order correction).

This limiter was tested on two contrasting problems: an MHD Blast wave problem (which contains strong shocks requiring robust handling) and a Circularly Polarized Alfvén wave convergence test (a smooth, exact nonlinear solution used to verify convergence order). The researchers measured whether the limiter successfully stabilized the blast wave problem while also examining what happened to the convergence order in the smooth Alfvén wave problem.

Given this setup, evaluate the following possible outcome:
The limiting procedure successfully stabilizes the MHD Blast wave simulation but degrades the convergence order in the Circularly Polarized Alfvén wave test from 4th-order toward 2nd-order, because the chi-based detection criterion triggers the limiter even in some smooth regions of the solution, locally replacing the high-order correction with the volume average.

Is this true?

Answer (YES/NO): YES